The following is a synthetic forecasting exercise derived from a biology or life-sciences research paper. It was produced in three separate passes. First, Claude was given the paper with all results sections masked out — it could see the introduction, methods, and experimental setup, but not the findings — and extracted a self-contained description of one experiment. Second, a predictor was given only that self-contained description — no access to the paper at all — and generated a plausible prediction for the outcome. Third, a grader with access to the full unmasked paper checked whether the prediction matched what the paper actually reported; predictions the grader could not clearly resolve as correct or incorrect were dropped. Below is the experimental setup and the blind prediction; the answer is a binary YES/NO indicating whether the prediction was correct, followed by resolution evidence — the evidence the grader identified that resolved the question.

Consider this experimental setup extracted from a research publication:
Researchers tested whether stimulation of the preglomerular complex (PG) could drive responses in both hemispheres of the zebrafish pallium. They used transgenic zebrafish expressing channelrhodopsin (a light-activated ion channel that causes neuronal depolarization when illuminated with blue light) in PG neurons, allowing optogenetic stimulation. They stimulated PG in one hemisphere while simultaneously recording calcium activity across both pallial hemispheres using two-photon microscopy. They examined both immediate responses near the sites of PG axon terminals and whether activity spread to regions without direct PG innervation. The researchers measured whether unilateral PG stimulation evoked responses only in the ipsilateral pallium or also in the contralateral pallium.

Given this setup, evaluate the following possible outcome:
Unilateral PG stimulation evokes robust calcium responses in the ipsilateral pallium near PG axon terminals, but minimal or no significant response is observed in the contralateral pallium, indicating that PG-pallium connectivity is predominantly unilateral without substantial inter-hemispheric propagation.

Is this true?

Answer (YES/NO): NO